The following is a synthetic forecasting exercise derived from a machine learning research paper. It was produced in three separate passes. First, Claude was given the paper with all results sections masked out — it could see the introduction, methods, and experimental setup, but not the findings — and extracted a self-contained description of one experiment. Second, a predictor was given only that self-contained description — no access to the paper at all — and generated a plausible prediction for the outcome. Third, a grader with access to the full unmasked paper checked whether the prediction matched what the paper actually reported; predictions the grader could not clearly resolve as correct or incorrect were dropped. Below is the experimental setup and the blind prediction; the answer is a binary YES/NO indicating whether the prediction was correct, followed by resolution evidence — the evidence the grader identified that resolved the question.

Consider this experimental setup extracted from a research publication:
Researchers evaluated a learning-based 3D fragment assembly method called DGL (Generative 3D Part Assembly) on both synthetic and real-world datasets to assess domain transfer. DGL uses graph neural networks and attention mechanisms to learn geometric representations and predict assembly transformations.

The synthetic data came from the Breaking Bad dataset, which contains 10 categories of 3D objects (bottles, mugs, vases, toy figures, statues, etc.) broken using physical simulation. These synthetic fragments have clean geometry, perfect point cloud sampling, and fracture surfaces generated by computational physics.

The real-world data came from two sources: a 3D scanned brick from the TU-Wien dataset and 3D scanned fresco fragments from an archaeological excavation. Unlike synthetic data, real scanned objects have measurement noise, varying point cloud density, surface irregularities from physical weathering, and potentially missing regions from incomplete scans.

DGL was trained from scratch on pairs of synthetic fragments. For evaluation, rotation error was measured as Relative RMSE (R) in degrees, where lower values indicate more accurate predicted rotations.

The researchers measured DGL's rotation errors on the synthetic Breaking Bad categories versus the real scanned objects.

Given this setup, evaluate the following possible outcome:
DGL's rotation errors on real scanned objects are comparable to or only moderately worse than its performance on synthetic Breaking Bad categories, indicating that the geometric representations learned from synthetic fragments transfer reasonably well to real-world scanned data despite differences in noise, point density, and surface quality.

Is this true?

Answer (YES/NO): YES